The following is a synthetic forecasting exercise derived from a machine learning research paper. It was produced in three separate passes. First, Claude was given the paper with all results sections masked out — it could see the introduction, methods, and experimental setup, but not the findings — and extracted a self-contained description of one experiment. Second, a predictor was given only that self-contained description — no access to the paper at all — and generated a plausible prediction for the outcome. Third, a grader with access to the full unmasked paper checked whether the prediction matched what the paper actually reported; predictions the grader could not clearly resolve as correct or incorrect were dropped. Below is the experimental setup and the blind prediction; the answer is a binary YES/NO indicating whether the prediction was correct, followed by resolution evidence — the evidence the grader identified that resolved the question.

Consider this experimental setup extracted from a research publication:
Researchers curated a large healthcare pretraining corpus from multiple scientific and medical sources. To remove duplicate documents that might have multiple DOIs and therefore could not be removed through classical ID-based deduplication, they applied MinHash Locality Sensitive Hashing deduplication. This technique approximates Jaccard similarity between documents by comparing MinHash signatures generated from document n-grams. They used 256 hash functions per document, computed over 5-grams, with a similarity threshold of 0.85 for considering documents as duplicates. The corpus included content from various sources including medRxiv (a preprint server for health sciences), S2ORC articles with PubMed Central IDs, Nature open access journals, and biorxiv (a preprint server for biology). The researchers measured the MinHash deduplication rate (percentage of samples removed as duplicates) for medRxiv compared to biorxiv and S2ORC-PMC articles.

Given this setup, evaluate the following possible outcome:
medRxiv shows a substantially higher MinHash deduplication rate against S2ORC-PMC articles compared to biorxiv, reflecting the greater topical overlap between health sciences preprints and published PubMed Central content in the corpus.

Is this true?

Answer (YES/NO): YES